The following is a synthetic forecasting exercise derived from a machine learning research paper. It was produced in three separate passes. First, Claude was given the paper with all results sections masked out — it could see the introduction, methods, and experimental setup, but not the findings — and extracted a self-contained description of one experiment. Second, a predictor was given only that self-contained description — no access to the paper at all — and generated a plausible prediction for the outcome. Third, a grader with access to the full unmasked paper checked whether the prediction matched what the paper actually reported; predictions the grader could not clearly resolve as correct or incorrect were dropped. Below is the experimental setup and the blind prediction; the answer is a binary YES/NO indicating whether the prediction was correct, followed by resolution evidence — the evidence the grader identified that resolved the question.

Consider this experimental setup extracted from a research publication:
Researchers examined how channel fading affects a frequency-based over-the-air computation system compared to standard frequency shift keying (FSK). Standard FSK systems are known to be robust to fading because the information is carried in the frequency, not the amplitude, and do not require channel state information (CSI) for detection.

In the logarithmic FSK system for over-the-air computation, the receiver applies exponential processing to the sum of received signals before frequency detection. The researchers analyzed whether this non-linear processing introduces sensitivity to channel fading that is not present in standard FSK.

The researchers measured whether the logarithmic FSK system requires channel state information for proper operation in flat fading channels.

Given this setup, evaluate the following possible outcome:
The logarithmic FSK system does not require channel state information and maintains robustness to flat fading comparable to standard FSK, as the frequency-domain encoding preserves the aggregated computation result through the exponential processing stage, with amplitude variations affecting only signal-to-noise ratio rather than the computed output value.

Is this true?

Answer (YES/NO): NO